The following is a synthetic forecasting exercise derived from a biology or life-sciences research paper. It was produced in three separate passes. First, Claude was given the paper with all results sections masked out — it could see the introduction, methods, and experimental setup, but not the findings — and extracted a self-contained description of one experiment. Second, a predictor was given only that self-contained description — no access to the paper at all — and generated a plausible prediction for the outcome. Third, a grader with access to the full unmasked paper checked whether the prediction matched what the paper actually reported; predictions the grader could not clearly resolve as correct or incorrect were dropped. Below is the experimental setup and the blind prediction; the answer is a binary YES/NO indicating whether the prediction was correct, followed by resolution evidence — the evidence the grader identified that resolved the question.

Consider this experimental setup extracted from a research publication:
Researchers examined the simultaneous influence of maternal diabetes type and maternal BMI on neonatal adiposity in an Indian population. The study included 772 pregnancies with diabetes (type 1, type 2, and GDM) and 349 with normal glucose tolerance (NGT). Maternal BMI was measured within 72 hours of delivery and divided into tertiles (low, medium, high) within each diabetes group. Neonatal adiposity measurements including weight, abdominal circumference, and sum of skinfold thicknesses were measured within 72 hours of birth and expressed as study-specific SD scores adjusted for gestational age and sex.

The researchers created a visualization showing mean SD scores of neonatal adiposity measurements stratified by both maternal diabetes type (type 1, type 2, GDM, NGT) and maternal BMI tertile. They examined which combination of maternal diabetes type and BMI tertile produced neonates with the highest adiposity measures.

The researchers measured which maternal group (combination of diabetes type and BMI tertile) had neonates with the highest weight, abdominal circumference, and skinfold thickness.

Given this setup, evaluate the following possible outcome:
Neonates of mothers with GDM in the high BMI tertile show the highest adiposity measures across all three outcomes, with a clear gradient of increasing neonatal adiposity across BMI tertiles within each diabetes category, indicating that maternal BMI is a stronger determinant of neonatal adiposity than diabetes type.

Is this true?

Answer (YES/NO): NO